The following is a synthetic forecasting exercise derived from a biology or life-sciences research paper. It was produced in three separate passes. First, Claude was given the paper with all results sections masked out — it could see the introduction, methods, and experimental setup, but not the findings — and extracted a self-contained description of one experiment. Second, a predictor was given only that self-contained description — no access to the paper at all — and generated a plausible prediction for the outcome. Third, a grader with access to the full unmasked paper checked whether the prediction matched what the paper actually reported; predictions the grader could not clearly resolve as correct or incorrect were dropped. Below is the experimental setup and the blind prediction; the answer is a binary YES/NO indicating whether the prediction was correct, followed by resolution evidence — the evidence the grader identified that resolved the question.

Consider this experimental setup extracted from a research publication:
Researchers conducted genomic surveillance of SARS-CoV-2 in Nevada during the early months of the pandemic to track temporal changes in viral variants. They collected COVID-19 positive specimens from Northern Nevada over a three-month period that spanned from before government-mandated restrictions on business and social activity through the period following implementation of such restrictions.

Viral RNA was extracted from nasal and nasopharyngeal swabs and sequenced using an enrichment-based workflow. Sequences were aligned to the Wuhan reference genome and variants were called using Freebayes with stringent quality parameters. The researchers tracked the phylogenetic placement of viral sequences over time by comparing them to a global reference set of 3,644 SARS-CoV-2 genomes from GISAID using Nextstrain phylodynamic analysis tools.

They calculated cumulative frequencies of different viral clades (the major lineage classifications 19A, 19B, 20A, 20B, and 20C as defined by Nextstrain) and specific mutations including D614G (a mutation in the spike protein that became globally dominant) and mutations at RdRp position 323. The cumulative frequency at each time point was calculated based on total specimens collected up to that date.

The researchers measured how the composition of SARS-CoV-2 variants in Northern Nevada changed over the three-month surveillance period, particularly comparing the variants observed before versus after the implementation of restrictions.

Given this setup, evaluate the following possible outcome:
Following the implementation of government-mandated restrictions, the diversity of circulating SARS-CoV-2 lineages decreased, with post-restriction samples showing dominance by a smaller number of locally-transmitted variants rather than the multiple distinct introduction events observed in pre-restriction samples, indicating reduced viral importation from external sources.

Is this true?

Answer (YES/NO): YES